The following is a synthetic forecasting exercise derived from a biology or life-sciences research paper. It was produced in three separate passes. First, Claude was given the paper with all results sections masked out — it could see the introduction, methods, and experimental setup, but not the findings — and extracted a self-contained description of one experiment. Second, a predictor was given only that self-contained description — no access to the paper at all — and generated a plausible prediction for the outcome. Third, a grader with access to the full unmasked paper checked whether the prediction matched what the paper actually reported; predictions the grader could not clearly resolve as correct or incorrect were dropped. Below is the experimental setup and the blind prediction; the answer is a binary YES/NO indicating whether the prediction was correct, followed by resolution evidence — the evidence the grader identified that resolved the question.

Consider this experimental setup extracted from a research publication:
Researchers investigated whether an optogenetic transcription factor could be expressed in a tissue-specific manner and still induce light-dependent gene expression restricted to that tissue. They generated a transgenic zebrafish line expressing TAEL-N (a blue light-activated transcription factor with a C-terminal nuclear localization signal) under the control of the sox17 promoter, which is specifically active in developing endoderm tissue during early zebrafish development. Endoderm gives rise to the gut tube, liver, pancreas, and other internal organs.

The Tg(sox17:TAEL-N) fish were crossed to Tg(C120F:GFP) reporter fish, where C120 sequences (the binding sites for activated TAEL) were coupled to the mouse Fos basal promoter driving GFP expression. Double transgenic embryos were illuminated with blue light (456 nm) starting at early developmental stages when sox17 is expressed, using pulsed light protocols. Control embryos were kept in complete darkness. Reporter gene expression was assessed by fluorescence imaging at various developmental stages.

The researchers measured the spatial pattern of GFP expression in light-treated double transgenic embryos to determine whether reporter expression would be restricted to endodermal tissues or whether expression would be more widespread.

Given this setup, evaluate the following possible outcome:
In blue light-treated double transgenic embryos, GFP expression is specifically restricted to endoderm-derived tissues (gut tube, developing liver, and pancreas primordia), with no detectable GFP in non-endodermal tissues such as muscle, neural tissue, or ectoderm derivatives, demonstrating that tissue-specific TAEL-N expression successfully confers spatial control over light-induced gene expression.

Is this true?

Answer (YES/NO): NO